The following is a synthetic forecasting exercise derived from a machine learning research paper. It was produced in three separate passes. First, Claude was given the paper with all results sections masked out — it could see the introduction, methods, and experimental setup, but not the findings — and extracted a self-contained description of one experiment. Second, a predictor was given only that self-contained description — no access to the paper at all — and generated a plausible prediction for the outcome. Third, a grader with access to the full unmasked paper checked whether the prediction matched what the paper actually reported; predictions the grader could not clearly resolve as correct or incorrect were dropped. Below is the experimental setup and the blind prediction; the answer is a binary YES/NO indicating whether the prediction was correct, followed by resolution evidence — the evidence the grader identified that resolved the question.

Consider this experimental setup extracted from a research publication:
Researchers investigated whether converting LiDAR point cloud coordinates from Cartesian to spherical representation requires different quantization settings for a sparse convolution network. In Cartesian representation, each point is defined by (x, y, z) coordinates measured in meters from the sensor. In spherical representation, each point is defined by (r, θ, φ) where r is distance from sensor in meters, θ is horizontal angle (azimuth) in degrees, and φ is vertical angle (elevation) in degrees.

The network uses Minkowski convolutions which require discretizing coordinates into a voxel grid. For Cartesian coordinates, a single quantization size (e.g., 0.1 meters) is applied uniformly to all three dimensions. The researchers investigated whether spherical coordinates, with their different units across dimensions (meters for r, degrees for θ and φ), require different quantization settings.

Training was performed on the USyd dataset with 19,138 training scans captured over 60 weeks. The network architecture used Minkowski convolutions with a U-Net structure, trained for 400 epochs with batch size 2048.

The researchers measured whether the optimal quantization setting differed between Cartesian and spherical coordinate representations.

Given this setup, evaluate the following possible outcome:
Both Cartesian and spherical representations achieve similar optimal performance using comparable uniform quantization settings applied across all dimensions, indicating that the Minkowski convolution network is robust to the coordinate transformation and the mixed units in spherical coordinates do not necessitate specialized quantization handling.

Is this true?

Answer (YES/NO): NO